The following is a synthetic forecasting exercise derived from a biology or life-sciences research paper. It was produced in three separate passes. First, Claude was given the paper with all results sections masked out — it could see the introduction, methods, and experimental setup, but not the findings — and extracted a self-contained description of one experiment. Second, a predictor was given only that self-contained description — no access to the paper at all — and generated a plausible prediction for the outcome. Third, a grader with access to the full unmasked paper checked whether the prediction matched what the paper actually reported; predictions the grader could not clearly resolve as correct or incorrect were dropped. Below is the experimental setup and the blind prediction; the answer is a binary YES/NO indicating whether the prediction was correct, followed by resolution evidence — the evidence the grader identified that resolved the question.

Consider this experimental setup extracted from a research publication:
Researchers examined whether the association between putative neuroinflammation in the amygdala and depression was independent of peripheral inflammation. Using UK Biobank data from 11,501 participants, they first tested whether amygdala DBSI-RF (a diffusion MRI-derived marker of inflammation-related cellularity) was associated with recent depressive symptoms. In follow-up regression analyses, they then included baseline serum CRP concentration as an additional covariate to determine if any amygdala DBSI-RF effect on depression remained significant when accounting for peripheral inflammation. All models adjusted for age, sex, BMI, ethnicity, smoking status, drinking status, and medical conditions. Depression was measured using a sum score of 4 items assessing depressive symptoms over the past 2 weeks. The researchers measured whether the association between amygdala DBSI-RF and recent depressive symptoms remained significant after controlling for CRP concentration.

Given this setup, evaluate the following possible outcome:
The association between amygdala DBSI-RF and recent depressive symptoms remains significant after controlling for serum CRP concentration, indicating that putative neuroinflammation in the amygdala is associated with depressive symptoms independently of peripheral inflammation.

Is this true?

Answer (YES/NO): YES